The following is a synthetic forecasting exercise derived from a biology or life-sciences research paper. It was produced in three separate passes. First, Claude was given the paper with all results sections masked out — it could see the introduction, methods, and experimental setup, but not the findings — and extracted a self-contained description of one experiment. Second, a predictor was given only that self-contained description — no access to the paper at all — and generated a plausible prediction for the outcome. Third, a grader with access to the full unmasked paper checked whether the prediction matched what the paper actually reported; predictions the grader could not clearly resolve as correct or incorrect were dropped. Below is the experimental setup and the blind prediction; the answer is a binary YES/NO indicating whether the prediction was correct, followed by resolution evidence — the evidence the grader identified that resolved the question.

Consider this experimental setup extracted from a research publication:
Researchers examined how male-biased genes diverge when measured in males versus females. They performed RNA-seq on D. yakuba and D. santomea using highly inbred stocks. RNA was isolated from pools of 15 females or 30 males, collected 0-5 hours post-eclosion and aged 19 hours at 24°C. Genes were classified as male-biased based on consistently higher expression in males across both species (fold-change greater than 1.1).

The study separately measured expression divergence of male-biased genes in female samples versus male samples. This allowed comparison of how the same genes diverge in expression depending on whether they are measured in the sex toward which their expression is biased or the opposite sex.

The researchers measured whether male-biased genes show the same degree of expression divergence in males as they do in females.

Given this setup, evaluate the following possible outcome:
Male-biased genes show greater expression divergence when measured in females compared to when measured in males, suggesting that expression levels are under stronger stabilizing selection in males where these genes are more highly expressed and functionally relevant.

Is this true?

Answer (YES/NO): NO